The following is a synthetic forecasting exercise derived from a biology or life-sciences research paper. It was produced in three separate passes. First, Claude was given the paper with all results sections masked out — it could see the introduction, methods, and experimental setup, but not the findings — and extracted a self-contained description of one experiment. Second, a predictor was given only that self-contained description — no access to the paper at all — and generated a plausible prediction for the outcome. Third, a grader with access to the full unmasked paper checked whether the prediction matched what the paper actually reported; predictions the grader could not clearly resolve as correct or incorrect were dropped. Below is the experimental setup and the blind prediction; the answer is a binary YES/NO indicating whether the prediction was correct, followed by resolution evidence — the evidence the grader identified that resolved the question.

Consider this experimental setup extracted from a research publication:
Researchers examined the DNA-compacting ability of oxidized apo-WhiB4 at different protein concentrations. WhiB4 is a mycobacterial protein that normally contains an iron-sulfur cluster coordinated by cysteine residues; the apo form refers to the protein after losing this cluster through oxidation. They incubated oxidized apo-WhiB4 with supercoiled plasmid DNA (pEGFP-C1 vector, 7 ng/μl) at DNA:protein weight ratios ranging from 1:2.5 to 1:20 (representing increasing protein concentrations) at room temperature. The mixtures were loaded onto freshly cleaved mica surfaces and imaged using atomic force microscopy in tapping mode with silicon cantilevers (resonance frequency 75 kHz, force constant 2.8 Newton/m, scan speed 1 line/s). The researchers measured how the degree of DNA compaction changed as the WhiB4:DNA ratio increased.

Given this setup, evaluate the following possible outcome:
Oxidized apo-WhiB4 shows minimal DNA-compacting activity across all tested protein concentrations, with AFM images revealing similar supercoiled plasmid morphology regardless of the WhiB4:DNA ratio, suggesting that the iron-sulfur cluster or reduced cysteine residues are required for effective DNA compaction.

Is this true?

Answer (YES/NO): NO